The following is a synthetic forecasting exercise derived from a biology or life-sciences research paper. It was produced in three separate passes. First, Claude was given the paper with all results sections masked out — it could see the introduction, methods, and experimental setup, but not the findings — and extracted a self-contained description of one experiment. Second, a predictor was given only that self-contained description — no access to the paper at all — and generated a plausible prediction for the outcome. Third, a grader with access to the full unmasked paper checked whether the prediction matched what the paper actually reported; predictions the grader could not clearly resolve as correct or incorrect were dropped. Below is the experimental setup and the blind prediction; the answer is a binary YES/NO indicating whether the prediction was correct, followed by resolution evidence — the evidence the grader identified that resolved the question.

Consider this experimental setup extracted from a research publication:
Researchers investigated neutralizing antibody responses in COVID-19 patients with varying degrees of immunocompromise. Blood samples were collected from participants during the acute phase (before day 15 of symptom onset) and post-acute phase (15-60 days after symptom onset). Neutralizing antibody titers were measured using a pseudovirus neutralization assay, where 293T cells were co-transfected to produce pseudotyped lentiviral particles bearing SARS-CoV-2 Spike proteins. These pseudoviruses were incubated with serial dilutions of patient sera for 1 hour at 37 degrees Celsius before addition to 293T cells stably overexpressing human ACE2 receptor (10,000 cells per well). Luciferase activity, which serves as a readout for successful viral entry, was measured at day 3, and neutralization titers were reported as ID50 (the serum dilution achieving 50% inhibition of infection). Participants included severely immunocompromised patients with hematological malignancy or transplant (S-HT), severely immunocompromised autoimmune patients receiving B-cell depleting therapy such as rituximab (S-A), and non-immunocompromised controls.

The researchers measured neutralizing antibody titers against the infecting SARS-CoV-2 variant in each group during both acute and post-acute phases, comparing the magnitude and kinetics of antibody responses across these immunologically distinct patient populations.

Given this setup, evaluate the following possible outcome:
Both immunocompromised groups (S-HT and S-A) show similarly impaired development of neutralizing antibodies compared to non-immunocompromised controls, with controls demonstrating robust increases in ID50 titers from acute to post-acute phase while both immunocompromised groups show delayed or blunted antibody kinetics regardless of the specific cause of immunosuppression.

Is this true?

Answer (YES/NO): YES